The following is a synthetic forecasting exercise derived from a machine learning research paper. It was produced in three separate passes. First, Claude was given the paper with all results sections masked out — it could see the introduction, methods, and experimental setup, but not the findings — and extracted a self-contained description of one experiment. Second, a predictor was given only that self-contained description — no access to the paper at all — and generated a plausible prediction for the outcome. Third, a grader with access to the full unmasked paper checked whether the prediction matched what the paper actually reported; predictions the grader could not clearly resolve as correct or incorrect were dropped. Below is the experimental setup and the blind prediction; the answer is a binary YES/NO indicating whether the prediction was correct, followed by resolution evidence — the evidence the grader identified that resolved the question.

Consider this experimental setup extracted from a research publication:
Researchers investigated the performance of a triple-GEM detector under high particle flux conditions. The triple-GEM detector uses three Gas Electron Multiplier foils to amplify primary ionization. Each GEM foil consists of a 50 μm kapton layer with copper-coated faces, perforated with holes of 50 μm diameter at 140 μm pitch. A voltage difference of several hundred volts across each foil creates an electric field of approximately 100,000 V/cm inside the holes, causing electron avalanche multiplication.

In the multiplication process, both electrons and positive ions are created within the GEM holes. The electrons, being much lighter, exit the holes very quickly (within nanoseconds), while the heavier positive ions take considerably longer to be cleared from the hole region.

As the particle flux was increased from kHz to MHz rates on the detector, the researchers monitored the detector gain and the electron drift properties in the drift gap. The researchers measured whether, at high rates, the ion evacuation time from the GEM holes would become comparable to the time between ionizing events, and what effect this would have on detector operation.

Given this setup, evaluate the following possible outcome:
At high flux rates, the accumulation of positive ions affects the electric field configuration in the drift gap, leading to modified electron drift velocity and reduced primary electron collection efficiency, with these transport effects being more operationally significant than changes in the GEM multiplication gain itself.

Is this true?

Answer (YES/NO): NO